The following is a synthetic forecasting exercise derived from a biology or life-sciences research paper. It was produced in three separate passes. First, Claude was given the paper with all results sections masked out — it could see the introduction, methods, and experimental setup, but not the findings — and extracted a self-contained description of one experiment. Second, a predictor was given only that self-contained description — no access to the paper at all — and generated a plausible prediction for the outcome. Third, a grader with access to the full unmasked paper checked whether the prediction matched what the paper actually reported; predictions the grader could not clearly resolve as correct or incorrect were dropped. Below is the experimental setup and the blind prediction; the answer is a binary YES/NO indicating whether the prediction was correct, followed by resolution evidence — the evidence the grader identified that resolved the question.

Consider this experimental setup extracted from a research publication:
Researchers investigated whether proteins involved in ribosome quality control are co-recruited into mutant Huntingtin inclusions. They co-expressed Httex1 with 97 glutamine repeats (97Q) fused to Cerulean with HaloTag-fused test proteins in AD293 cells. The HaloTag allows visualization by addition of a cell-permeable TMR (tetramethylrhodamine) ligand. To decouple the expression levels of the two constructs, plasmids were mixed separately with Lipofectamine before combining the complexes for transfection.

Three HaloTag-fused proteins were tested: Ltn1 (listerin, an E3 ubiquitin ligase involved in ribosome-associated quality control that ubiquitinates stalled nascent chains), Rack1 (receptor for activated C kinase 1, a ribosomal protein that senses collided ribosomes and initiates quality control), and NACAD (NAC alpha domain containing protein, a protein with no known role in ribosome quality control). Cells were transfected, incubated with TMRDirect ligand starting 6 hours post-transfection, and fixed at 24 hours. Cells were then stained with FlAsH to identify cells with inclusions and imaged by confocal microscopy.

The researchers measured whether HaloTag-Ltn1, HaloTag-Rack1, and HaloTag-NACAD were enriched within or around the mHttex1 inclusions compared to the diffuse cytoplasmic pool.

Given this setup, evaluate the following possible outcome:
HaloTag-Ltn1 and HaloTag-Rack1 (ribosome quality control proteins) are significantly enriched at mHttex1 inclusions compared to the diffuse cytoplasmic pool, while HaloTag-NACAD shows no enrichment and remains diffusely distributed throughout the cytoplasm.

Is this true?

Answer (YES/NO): YES